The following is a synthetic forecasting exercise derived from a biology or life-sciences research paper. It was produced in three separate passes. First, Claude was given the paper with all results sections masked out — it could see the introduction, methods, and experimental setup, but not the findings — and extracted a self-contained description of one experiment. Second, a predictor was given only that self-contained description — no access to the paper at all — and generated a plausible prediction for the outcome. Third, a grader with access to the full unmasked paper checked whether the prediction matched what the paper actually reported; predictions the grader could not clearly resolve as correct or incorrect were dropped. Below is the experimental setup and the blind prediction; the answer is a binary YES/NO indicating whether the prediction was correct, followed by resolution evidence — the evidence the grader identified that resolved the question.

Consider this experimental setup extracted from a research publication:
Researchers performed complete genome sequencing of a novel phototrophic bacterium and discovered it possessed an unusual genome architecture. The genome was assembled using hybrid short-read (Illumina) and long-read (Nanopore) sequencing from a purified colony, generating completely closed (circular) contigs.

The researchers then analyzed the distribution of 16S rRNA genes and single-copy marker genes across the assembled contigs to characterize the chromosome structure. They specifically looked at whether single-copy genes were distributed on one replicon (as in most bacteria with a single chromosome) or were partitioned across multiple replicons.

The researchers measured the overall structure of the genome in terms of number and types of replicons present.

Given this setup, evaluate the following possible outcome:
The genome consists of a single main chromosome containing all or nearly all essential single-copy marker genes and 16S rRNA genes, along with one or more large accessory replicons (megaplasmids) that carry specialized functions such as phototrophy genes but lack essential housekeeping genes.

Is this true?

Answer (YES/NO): NO